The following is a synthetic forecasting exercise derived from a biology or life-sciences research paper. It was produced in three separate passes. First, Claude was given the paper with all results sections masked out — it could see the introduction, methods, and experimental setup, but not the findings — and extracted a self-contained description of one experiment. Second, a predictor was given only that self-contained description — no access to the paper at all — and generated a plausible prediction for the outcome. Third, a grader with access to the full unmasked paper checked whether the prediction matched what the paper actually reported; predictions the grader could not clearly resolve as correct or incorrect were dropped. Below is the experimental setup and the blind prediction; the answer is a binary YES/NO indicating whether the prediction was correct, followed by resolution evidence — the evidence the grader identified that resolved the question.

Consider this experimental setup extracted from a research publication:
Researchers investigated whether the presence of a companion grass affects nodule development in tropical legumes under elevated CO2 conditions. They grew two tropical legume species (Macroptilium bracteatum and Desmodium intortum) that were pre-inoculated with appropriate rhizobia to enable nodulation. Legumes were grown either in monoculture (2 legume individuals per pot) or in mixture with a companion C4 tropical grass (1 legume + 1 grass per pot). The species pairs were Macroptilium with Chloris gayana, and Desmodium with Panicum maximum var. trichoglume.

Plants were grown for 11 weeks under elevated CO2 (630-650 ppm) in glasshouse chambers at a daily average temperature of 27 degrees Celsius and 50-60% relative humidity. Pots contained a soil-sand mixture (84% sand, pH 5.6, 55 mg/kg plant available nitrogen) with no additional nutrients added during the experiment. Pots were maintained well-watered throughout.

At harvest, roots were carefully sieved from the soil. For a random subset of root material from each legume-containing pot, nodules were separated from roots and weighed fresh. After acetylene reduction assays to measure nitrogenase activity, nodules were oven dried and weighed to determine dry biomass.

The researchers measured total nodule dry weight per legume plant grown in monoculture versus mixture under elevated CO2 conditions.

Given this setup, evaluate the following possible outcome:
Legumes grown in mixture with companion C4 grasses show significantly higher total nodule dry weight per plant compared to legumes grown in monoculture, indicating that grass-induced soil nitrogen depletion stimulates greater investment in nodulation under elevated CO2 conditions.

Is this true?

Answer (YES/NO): NO